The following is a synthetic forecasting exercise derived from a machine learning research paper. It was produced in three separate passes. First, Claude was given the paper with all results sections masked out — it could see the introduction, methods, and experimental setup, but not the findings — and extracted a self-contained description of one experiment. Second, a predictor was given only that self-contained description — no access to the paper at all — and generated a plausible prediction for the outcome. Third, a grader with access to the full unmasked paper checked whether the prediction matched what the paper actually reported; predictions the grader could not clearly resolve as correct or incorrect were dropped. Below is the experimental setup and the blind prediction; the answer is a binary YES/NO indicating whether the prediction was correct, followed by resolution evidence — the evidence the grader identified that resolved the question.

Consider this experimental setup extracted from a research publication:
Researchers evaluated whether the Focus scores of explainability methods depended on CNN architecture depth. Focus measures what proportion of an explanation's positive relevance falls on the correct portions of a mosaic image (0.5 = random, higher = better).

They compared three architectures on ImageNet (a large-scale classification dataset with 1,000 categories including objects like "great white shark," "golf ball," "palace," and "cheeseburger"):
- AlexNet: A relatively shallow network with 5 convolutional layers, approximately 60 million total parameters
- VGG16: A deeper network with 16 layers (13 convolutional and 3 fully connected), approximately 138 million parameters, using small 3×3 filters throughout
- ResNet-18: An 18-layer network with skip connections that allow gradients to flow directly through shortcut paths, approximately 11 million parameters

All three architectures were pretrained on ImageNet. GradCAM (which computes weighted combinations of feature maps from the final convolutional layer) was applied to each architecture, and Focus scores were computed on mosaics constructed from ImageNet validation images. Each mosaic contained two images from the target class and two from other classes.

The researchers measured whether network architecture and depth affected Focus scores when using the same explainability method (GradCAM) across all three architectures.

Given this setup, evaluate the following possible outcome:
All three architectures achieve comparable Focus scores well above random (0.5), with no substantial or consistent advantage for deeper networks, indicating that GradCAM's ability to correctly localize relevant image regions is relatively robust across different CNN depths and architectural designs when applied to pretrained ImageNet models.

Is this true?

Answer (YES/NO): NO